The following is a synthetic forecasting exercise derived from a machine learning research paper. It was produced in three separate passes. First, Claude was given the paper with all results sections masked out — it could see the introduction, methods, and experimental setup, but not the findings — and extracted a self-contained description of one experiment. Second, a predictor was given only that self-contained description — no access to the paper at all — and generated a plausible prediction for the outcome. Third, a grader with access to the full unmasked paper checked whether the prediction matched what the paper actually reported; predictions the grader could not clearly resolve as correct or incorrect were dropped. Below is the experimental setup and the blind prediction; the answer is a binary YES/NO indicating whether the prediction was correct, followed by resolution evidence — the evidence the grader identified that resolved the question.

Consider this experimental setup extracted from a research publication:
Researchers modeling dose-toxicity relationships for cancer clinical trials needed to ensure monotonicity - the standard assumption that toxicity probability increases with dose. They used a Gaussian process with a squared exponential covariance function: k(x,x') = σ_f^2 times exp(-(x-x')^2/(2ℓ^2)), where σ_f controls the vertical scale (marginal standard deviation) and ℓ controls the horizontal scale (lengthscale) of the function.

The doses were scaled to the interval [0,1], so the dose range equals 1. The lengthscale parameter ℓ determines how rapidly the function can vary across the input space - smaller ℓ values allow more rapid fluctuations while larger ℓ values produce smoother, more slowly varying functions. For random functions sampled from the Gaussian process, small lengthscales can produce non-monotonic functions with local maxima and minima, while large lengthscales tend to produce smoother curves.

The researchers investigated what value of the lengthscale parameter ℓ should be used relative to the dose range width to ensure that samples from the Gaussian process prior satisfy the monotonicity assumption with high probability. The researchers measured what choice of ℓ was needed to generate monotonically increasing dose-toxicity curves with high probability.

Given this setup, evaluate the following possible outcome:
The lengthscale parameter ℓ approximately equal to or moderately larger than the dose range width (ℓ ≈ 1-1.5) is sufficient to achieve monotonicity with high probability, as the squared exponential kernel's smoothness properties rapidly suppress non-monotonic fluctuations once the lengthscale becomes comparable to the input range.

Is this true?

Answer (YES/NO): YES